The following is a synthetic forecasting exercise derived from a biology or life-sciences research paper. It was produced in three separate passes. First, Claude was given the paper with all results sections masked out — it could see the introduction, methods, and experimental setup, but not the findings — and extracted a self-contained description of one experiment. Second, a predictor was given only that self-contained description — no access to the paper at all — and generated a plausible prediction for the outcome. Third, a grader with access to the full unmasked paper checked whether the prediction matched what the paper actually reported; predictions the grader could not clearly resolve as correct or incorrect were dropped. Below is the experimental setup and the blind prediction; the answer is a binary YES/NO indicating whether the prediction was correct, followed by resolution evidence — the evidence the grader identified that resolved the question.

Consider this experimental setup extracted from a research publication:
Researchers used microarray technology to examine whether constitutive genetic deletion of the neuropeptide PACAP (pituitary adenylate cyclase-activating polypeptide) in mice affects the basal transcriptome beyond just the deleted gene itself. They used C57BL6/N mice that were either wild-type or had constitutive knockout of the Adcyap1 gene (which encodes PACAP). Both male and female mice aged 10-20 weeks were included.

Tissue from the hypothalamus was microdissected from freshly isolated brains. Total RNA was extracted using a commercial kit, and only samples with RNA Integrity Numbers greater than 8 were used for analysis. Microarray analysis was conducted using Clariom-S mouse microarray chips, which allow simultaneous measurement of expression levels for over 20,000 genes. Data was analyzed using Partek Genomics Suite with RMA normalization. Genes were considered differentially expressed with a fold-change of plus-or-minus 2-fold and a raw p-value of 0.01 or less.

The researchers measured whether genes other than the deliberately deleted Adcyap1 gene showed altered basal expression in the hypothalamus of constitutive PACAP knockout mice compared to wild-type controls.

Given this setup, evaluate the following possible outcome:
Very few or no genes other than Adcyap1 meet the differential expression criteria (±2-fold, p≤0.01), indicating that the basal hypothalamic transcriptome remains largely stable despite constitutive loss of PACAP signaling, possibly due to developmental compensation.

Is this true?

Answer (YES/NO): NO